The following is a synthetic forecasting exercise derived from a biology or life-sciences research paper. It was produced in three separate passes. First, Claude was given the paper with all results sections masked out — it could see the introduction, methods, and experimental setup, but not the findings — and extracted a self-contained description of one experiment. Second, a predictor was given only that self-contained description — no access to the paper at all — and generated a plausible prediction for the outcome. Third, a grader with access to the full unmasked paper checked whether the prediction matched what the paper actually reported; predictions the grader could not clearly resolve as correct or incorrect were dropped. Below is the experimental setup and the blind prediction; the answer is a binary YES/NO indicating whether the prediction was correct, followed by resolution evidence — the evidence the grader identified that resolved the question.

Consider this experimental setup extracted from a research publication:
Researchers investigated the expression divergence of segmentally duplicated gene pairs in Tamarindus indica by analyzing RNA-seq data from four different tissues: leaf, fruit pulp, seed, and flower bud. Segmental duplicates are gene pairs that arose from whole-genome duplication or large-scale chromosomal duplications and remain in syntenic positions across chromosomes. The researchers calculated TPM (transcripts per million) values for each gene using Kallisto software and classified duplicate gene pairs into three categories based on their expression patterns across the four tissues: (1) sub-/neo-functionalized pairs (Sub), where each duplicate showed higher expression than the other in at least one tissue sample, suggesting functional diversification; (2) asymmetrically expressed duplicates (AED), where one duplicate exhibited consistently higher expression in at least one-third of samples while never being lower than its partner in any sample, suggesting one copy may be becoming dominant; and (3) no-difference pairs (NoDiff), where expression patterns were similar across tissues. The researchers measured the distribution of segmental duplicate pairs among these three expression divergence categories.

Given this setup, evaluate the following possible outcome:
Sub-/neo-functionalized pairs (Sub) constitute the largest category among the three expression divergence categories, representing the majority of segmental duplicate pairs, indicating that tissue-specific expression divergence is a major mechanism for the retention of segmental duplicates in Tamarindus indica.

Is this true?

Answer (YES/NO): YES